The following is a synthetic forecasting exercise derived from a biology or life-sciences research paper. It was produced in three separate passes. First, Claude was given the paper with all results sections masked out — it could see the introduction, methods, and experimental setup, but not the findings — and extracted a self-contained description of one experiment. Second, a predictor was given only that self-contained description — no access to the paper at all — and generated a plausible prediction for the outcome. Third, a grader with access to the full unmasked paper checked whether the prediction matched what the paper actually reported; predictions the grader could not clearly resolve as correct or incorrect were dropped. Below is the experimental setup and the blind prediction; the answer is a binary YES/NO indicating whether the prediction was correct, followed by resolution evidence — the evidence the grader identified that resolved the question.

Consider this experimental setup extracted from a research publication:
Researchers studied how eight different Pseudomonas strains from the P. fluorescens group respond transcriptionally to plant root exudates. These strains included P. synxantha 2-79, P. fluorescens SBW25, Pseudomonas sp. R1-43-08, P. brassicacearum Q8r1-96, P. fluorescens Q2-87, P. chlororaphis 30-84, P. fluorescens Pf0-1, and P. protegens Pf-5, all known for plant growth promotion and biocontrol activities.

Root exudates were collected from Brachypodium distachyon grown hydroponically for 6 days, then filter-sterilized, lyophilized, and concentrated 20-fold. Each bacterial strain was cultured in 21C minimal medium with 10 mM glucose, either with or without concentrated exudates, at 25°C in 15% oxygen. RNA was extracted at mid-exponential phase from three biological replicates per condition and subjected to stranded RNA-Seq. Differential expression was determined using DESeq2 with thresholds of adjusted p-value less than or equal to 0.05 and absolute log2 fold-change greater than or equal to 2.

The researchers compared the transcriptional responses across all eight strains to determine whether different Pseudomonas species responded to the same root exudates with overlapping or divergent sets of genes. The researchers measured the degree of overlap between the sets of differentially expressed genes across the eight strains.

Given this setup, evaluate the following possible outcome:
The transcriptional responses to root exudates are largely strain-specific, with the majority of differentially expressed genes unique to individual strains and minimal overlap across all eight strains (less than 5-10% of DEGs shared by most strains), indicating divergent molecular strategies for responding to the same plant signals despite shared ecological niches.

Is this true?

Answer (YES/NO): NO